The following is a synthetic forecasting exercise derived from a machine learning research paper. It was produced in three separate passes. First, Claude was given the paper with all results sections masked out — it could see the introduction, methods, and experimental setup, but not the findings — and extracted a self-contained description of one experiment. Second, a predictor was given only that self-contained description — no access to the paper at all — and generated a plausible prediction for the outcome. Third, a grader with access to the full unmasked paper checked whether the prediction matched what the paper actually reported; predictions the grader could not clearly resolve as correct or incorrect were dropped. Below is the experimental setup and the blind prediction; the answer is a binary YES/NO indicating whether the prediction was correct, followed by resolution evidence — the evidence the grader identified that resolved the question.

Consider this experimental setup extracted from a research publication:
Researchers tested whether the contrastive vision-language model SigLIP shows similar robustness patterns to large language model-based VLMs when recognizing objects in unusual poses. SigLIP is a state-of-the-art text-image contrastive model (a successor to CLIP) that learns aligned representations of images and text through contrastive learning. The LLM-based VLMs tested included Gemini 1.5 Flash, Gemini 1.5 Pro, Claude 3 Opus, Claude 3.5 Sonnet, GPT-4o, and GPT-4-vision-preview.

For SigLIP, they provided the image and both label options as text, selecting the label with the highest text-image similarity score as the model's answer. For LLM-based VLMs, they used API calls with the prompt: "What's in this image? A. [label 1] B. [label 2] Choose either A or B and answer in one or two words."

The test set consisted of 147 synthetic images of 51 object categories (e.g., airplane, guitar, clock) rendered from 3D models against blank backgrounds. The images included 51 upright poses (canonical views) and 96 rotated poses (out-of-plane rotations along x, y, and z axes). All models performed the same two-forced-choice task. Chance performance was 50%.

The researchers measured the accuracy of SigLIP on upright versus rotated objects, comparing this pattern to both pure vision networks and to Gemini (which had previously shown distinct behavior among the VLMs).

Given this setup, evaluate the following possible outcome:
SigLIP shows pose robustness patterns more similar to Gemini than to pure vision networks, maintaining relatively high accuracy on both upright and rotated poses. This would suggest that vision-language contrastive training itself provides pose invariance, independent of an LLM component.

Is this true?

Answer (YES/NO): NO